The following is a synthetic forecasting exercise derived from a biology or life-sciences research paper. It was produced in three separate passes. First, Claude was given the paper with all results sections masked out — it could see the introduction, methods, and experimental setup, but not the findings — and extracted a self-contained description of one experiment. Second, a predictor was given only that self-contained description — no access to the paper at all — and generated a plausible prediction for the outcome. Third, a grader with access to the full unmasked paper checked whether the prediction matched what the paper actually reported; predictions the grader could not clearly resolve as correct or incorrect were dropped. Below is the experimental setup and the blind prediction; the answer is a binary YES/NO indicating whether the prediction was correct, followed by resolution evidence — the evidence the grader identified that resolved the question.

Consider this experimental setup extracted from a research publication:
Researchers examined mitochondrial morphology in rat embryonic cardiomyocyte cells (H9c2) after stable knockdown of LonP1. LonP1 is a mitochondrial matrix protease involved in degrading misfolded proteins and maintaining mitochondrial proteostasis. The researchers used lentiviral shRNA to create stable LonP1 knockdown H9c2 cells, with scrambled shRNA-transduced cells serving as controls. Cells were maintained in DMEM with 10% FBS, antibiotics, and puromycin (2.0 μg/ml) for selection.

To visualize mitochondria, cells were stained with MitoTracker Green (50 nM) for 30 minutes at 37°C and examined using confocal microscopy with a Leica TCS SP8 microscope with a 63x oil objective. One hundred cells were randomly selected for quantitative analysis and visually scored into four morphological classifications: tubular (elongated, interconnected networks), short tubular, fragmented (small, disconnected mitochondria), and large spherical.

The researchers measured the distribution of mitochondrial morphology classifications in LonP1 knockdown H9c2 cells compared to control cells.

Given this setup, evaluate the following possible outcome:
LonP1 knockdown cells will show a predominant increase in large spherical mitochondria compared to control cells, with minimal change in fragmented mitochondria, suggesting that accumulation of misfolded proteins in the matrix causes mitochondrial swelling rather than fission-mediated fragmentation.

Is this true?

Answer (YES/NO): NO